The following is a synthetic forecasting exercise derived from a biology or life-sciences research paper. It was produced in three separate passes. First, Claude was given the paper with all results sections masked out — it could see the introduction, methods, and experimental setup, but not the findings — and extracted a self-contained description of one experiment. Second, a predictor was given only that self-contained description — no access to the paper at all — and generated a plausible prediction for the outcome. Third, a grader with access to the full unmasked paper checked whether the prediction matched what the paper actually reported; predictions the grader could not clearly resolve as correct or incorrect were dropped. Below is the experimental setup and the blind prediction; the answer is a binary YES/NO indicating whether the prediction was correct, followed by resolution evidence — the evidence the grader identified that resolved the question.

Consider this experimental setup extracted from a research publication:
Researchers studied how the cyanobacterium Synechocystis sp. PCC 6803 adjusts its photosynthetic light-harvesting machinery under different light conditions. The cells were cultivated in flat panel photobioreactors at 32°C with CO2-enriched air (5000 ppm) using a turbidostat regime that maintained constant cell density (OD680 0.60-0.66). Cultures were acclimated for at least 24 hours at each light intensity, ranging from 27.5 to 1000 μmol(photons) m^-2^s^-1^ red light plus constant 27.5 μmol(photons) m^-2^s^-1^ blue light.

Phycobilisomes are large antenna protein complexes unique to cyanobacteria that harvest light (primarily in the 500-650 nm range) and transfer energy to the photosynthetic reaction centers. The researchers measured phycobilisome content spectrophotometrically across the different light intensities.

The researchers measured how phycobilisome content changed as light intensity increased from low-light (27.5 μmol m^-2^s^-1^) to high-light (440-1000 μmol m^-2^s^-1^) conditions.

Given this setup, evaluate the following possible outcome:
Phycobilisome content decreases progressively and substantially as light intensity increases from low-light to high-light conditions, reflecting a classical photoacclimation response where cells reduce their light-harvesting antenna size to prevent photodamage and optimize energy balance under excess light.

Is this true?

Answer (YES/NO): NO